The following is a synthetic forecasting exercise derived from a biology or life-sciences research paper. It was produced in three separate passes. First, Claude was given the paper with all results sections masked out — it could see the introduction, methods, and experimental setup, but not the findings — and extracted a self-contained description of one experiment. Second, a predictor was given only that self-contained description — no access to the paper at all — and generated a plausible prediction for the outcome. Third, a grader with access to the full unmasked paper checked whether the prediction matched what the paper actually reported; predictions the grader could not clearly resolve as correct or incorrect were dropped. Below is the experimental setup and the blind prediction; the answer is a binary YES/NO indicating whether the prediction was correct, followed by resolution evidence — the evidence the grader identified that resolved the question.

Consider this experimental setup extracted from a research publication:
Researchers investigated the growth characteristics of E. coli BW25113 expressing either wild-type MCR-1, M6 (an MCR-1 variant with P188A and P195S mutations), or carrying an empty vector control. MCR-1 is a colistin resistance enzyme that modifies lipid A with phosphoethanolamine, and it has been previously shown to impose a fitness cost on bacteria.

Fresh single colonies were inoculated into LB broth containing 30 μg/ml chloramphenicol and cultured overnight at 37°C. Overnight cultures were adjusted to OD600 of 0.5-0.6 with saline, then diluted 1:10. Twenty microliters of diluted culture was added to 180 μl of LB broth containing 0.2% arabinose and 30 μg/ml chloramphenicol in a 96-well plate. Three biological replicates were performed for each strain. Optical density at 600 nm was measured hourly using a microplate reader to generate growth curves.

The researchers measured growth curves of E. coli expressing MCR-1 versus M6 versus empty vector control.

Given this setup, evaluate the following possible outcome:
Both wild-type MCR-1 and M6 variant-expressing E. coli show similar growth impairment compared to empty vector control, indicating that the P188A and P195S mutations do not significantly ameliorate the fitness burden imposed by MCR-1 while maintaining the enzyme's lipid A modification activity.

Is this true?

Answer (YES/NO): NO